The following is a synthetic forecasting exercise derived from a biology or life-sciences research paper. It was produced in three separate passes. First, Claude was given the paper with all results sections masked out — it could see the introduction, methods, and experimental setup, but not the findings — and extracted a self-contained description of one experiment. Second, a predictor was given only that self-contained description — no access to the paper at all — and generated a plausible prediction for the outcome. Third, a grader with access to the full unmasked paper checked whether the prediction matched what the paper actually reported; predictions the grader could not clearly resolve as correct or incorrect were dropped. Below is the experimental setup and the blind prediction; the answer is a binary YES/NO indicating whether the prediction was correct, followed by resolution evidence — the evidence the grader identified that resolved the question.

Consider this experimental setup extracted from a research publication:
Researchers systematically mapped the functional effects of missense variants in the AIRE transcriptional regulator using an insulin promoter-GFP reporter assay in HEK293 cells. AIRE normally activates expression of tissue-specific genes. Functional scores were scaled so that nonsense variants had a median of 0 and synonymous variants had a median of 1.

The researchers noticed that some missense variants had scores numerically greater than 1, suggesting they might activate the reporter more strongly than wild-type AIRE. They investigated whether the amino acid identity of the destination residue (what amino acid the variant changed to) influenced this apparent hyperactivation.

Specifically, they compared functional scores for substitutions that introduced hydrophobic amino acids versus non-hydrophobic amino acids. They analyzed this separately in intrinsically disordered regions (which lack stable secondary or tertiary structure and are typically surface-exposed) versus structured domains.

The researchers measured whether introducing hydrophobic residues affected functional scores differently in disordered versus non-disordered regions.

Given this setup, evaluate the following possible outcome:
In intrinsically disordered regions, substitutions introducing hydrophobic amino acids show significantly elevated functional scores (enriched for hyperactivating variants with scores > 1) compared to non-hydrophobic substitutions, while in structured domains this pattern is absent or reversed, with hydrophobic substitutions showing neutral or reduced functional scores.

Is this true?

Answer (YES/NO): YES